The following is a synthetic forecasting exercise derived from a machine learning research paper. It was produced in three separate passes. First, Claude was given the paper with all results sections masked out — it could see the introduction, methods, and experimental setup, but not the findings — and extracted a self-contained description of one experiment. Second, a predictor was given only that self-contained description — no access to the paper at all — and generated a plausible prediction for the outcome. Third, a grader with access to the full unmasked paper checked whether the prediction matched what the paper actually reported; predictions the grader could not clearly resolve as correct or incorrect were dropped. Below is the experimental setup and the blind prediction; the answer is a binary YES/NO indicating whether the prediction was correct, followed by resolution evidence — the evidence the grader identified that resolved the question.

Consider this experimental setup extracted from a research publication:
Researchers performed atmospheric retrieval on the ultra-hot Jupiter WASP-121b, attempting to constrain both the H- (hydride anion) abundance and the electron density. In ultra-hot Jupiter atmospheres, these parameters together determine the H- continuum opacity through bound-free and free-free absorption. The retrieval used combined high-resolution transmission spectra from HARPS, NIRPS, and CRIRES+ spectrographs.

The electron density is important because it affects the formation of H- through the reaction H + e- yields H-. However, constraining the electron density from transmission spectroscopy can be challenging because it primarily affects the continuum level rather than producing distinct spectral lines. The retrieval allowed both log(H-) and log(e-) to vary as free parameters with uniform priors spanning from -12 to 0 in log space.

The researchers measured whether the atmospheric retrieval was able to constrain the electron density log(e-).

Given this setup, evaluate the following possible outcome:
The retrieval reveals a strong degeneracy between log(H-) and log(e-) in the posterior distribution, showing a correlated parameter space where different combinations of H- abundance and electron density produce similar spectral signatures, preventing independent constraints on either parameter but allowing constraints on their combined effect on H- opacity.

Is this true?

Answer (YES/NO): NO